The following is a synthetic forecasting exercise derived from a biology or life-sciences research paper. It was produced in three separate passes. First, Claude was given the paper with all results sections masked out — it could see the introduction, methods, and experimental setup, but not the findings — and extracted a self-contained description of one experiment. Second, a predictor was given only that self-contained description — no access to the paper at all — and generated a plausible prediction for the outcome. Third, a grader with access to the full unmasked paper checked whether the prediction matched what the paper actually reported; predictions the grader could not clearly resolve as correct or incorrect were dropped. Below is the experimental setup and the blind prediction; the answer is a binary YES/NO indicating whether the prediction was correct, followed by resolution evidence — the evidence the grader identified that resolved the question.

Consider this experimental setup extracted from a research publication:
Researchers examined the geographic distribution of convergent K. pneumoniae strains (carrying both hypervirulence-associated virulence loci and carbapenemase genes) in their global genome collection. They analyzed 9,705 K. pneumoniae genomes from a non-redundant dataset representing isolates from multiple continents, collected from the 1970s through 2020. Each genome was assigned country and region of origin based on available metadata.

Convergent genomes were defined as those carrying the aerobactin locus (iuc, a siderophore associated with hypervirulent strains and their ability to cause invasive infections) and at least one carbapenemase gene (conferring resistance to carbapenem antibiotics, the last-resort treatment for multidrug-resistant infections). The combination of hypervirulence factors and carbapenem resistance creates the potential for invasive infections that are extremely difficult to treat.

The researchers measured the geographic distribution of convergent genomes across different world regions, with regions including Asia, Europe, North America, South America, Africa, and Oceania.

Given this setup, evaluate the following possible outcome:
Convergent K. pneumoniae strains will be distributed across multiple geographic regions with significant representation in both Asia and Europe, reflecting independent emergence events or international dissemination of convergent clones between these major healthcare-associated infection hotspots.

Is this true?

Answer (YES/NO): YES